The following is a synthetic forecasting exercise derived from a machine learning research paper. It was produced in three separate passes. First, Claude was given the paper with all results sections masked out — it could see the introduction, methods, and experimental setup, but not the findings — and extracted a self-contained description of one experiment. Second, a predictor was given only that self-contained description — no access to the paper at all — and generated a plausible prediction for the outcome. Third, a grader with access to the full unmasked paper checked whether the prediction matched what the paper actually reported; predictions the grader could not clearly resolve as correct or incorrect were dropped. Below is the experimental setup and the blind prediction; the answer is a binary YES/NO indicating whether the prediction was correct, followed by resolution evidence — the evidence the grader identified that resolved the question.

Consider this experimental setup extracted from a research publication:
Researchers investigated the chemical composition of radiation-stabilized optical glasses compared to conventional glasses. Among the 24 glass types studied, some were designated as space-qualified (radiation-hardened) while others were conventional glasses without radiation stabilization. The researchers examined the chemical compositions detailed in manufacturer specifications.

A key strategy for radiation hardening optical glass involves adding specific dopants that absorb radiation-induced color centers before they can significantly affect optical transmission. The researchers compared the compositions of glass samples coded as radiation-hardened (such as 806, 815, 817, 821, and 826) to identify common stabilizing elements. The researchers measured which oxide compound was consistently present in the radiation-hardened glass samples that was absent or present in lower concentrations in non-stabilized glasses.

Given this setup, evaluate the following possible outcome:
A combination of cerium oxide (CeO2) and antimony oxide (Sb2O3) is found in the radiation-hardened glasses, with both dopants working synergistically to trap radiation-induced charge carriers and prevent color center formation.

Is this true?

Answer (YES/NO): NO